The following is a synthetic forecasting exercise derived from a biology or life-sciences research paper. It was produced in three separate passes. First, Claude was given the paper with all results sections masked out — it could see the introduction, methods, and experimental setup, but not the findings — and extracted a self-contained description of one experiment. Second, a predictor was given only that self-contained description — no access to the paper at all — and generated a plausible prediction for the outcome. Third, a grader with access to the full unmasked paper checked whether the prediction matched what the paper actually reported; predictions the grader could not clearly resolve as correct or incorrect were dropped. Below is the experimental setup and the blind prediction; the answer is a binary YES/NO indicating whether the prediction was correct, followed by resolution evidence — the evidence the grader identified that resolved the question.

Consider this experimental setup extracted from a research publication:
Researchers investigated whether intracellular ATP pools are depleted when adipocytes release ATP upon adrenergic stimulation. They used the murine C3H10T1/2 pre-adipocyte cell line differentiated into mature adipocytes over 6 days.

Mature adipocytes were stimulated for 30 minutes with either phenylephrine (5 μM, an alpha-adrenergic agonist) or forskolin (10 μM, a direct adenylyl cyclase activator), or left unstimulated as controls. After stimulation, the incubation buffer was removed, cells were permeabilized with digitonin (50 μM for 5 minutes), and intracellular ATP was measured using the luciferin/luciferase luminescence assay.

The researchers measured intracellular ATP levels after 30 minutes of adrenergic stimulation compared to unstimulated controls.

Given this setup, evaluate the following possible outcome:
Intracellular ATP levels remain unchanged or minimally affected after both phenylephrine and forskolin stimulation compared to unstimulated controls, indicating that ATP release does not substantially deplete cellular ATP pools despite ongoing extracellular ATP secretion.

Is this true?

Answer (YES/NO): NO